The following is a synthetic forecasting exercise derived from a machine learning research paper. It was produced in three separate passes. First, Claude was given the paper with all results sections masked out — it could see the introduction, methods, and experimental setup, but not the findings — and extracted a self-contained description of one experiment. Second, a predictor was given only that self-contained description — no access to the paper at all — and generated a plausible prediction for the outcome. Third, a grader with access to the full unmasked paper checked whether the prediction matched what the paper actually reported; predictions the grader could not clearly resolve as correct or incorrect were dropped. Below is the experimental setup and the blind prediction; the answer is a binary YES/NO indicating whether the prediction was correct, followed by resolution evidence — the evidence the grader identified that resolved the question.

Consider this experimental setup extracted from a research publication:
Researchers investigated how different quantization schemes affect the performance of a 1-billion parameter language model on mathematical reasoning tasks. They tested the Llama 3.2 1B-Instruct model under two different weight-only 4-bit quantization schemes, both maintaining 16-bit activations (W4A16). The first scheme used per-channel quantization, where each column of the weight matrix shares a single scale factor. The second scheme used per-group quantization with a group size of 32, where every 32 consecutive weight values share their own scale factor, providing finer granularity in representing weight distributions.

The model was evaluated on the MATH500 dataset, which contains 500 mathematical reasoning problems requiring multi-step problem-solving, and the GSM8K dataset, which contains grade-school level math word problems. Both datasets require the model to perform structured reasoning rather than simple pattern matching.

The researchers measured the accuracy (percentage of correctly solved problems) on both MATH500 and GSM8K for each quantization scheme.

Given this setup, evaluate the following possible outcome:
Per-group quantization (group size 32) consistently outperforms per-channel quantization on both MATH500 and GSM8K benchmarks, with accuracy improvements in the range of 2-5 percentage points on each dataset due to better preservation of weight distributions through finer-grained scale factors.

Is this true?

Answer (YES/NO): NO